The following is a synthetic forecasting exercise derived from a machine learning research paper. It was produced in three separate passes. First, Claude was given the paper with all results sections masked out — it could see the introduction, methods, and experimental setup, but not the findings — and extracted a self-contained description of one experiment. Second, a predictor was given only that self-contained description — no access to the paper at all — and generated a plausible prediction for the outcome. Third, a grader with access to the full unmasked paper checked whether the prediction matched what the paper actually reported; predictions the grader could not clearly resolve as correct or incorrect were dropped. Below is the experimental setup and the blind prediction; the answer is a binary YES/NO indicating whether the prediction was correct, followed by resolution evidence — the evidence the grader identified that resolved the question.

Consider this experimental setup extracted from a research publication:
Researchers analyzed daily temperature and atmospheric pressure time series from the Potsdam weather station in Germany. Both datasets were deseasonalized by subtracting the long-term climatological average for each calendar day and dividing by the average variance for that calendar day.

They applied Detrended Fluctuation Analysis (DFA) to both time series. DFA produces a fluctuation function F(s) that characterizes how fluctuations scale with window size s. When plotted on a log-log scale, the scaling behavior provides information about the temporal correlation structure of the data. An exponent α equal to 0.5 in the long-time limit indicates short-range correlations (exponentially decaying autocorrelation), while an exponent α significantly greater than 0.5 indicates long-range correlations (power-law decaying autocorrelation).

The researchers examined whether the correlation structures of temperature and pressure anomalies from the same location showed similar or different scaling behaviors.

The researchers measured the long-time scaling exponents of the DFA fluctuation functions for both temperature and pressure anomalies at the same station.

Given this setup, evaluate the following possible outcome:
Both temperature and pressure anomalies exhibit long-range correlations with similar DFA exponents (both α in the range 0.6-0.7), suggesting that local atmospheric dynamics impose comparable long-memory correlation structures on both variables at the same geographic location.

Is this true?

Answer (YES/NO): NO